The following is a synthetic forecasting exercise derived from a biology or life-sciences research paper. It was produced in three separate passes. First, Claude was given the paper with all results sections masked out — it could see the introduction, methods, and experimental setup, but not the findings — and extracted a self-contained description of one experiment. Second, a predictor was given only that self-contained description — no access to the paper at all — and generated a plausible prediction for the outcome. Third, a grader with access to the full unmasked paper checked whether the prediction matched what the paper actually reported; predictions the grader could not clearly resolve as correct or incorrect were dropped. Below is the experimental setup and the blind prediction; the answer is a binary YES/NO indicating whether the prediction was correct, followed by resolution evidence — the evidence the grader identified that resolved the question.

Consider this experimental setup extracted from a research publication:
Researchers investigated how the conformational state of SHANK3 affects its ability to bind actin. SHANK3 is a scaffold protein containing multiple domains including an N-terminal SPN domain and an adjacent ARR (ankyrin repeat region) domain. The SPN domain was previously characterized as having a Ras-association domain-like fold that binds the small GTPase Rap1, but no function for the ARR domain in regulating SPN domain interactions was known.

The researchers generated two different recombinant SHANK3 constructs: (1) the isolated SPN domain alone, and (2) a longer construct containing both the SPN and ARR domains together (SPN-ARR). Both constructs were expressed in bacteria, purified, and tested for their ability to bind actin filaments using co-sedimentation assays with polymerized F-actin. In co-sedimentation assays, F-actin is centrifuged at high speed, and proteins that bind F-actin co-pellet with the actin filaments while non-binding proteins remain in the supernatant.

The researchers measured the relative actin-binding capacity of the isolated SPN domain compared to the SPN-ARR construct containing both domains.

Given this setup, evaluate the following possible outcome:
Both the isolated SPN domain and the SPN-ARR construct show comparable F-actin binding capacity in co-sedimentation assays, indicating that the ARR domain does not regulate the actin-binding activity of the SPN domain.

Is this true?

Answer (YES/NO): NO